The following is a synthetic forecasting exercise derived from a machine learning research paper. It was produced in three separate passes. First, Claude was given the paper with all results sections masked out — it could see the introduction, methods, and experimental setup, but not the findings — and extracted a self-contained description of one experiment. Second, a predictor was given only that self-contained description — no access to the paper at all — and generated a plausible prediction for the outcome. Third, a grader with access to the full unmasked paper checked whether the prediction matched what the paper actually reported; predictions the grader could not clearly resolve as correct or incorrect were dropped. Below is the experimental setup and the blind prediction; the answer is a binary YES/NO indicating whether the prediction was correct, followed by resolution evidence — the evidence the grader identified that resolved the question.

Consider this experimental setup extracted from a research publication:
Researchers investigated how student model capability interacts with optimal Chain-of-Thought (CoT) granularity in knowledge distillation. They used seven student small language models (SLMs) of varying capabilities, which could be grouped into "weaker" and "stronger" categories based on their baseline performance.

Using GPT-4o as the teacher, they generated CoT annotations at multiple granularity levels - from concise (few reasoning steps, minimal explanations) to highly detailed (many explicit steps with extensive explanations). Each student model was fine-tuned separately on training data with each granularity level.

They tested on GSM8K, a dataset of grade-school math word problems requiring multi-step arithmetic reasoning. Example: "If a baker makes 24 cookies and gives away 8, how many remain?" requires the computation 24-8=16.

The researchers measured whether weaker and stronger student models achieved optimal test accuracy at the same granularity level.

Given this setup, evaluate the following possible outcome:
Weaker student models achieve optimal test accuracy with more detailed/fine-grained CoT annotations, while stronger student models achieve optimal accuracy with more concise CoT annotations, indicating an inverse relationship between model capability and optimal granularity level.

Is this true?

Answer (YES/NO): NO